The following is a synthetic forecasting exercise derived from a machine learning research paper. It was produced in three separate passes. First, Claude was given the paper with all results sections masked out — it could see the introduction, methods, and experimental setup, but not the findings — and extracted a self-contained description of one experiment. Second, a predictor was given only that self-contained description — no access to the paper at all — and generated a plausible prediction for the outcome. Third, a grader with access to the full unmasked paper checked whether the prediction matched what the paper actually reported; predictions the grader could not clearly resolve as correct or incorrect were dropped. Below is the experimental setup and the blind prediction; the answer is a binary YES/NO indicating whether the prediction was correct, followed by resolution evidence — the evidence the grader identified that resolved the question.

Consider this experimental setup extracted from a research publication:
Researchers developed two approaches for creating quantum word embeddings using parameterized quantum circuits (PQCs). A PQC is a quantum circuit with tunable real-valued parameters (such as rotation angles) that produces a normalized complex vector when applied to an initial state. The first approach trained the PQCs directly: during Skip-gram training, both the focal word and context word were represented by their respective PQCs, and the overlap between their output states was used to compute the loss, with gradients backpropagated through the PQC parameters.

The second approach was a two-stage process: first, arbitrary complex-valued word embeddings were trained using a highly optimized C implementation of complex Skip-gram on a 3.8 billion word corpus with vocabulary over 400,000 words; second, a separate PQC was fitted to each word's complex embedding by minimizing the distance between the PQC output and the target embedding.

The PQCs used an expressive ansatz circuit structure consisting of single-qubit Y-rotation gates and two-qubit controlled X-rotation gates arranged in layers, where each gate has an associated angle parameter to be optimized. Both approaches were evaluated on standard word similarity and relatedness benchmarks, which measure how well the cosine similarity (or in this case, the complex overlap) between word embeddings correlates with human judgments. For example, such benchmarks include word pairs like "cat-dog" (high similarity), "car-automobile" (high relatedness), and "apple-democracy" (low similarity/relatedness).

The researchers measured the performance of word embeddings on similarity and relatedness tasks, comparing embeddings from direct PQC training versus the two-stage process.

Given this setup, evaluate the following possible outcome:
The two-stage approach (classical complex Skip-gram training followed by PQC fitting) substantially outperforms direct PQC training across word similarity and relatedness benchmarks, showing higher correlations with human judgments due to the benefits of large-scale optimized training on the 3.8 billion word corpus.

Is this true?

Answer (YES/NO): YES